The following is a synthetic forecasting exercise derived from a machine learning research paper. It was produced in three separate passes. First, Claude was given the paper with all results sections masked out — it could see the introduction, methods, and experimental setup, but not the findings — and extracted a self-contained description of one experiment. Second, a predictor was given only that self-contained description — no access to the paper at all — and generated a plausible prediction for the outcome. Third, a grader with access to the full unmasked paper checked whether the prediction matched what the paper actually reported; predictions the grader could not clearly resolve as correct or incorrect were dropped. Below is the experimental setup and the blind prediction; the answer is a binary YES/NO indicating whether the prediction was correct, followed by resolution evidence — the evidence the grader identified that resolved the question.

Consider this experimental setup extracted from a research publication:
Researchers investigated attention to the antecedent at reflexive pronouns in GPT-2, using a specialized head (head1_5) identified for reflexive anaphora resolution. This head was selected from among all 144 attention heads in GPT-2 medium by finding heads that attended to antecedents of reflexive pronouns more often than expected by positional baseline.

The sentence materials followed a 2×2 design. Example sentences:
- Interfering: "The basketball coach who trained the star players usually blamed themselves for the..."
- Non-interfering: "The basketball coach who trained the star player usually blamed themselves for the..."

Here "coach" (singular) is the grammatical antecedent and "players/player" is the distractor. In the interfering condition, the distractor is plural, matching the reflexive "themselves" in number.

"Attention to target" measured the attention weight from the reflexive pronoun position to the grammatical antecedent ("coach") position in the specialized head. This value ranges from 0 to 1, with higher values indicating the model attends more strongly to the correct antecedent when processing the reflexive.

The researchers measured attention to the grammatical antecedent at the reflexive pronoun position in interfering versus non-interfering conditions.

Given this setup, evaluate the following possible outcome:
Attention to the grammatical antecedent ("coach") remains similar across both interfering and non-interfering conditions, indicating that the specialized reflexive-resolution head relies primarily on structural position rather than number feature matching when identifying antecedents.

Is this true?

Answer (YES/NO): NO